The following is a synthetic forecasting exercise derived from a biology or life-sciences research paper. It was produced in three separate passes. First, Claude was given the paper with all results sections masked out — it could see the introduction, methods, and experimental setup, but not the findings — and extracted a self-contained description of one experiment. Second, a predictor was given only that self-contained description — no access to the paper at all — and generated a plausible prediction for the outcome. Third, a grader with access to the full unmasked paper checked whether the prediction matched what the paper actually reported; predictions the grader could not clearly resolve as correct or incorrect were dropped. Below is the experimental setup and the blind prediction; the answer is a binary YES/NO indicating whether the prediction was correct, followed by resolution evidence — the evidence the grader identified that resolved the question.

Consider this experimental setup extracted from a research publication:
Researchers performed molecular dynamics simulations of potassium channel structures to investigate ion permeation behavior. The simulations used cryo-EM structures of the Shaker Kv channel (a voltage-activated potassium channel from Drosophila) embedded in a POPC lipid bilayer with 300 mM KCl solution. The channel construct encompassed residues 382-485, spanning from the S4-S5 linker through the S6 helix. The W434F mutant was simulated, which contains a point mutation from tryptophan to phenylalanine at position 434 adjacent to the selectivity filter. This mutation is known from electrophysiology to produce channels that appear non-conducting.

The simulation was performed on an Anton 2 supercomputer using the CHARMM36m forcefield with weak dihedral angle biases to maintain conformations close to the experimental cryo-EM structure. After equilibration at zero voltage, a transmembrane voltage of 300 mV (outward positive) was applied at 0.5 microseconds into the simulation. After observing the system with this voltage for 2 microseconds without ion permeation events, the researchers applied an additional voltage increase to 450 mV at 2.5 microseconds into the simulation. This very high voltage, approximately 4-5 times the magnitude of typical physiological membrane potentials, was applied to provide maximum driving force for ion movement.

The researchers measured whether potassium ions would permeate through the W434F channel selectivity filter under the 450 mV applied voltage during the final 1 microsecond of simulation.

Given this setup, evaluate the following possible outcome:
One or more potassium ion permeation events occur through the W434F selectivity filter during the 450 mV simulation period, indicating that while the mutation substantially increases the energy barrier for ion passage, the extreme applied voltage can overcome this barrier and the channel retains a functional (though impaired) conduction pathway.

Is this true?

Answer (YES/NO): YES